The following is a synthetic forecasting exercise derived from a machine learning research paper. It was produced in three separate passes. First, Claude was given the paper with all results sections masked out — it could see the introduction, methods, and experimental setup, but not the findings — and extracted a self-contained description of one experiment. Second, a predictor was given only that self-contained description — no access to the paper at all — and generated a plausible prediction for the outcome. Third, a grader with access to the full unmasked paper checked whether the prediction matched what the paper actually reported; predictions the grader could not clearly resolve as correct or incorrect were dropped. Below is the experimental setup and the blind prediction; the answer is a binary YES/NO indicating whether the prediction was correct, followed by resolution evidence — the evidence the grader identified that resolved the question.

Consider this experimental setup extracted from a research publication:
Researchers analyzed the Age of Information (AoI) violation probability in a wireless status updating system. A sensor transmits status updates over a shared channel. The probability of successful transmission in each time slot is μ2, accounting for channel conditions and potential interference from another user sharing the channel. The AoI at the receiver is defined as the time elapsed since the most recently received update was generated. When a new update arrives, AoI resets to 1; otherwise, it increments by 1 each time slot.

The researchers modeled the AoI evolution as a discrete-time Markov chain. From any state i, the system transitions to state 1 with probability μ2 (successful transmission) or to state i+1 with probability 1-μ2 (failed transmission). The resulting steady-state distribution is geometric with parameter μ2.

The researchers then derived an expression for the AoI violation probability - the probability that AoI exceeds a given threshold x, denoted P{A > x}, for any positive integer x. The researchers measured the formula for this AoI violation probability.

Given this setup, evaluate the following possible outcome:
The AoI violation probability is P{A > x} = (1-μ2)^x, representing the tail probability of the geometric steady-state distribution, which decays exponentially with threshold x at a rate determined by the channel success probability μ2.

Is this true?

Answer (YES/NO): YES